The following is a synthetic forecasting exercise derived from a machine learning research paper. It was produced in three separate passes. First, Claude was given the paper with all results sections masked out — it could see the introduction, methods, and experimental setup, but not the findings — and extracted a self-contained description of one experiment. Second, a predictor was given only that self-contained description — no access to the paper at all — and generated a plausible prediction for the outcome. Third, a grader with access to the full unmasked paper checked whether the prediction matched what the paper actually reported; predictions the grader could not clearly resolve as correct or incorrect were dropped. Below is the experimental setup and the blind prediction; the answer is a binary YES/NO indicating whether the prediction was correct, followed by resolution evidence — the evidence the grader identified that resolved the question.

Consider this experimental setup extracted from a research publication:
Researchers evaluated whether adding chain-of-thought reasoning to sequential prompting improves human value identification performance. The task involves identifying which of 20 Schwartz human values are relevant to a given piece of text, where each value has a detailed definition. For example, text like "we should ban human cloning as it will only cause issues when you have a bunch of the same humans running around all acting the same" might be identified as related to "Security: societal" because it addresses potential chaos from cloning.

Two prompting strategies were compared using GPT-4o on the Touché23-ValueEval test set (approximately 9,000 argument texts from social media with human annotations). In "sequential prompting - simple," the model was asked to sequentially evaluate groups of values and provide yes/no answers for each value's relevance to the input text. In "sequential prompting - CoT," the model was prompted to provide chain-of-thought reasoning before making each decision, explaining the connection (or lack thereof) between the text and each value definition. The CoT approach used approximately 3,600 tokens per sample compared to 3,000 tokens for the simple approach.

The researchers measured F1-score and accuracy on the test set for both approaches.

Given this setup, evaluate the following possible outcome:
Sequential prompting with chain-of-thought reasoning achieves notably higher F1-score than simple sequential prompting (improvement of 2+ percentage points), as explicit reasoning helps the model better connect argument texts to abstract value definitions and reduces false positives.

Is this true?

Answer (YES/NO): YES